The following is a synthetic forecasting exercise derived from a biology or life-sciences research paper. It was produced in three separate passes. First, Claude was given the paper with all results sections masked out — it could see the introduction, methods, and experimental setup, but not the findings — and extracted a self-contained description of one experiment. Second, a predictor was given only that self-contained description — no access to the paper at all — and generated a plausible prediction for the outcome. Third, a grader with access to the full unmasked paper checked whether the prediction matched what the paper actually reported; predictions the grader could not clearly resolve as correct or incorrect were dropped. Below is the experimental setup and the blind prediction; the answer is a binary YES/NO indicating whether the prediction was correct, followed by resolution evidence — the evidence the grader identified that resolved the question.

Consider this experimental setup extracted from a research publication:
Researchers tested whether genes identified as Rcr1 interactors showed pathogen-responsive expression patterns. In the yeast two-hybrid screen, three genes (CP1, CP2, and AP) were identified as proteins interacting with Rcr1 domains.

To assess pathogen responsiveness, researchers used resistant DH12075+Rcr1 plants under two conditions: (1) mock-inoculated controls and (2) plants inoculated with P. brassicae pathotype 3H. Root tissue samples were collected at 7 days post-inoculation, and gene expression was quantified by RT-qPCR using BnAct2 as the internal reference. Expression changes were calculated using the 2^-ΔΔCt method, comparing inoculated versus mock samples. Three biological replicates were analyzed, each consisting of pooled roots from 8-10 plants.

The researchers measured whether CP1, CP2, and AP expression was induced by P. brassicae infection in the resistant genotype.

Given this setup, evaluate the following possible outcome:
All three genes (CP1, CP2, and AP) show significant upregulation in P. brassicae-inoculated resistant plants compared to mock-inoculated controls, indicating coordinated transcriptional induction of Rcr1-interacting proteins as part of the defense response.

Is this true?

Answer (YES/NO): NO